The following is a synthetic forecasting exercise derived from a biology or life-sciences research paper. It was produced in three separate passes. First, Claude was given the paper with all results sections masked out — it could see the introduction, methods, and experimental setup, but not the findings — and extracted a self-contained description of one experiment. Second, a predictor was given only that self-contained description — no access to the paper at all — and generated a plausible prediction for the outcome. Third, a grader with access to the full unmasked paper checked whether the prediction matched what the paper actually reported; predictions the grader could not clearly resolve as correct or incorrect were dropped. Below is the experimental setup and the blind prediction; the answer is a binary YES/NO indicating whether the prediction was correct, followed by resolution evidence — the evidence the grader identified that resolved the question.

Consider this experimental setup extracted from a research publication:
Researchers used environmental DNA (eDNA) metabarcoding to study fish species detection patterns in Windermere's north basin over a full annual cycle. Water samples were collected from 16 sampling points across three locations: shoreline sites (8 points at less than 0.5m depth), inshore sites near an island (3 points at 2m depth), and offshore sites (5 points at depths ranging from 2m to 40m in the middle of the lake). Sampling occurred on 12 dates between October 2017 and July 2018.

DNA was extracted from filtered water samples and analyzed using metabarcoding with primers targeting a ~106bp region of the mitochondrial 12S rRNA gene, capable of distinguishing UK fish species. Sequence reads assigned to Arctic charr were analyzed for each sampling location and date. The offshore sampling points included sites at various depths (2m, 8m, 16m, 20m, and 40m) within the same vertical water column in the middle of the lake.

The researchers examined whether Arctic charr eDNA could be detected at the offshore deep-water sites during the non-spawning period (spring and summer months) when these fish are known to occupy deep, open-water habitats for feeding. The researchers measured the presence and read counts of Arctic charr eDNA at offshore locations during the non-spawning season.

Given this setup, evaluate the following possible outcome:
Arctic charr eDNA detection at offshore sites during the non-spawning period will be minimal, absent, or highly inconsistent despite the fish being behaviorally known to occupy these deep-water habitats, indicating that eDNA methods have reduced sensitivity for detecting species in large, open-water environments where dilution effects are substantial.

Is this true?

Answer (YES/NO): YES